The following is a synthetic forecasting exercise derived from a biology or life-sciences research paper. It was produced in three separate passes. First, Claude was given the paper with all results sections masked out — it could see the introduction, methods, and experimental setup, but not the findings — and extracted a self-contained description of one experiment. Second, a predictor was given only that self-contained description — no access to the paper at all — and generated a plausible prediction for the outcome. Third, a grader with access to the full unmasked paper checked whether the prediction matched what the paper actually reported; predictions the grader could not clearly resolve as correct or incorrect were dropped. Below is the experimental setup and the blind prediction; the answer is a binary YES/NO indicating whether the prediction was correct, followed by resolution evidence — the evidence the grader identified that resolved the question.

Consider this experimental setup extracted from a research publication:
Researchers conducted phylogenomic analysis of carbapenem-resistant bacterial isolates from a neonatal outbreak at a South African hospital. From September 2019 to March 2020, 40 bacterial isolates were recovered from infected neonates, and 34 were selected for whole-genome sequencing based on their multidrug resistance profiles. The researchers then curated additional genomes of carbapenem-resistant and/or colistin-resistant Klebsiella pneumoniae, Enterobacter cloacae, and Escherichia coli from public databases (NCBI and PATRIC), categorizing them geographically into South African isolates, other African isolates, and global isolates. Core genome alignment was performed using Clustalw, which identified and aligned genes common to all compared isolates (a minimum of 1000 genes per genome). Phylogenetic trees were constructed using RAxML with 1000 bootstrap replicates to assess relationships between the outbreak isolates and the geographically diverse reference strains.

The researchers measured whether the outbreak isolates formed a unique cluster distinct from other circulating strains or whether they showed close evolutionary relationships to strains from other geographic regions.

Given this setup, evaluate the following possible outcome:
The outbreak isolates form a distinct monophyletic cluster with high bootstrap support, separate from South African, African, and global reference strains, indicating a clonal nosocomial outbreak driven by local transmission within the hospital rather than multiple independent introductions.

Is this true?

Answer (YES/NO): NO